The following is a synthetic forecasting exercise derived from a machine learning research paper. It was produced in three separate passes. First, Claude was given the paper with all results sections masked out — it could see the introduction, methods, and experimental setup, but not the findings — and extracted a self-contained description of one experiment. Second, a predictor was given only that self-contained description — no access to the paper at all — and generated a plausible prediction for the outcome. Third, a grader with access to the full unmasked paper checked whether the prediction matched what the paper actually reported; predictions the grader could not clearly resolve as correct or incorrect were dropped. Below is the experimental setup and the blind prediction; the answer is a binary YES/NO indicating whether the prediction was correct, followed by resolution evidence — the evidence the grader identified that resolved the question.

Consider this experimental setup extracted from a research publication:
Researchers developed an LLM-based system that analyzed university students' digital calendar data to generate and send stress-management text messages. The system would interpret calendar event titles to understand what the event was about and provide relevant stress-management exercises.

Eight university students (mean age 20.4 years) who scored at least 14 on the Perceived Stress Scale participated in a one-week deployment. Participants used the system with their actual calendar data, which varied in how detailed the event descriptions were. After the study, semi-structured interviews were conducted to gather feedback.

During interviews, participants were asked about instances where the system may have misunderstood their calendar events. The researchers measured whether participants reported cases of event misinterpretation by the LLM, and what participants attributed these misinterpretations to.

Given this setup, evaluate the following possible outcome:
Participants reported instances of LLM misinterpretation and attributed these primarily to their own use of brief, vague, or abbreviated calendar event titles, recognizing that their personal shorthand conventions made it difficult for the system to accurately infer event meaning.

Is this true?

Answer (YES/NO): YES